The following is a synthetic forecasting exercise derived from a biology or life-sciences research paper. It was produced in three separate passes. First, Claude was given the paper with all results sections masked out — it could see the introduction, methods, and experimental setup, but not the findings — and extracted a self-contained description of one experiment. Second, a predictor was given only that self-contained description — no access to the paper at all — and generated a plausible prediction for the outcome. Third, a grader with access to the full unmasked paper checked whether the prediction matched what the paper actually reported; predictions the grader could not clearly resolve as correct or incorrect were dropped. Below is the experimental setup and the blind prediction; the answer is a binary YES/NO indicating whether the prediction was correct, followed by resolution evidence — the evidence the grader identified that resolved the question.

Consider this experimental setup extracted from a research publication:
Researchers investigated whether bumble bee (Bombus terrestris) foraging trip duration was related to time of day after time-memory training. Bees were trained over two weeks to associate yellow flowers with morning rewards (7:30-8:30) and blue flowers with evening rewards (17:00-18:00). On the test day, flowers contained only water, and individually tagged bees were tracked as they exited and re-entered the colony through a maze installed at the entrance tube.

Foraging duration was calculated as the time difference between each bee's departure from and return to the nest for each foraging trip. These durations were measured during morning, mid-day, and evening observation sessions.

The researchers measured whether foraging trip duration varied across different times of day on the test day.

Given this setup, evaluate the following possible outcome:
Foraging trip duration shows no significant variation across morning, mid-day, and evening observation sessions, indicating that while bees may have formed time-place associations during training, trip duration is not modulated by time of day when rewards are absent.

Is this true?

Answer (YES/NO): NO